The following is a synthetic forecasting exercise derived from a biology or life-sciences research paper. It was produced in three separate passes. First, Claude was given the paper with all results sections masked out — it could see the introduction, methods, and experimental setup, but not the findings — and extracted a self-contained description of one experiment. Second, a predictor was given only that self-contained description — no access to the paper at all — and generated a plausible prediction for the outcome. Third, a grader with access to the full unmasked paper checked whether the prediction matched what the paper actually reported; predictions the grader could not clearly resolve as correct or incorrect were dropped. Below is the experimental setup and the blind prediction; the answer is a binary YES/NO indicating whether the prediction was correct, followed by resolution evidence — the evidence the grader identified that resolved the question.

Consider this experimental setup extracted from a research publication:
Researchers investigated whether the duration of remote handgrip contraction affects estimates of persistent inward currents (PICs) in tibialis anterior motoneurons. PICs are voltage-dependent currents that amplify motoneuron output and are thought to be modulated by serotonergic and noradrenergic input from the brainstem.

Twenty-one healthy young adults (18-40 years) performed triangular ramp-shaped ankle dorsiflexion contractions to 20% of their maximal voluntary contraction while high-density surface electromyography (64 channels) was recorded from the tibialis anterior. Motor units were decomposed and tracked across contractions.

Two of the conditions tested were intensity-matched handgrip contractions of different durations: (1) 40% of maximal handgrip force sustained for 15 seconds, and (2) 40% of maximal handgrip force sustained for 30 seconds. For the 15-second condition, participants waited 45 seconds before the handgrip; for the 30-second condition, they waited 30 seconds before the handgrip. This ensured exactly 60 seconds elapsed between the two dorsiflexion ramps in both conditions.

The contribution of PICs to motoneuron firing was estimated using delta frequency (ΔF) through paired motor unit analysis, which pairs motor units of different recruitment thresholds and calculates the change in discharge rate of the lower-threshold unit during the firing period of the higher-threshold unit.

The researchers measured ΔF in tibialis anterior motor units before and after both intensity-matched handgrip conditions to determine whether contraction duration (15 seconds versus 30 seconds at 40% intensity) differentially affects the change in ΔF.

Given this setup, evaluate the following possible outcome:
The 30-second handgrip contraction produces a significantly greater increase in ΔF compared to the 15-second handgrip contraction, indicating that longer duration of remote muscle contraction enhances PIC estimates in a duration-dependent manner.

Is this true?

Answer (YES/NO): NO